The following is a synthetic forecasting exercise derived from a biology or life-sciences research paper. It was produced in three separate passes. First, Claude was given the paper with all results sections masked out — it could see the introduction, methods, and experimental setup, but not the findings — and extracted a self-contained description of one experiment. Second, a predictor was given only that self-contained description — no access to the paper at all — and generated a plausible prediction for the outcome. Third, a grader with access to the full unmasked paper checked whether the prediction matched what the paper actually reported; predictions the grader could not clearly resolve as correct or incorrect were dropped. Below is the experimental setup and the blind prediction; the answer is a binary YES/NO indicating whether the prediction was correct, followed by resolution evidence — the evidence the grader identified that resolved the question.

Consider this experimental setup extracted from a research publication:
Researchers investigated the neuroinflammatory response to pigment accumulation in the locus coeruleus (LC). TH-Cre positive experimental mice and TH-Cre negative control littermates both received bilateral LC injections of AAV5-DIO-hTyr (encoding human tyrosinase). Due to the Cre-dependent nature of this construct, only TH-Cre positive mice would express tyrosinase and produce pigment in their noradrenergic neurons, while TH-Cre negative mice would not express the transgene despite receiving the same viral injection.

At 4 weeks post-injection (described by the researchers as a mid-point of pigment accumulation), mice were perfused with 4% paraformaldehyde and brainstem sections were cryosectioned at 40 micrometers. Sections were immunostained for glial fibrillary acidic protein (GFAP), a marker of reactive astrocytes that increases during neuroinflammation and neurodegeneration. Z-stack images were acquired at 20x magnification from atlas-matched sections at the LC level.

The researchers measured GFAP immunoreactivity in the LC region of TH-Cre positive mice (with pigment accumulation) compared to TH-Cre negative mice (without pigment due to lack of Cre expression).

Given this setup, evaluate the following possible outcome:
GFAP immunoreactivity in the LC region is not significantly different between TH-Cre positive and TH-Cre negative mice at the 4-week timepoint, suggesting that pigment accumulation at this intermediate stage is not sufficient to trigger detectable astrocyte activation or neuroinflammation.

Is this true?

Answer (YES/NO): NO